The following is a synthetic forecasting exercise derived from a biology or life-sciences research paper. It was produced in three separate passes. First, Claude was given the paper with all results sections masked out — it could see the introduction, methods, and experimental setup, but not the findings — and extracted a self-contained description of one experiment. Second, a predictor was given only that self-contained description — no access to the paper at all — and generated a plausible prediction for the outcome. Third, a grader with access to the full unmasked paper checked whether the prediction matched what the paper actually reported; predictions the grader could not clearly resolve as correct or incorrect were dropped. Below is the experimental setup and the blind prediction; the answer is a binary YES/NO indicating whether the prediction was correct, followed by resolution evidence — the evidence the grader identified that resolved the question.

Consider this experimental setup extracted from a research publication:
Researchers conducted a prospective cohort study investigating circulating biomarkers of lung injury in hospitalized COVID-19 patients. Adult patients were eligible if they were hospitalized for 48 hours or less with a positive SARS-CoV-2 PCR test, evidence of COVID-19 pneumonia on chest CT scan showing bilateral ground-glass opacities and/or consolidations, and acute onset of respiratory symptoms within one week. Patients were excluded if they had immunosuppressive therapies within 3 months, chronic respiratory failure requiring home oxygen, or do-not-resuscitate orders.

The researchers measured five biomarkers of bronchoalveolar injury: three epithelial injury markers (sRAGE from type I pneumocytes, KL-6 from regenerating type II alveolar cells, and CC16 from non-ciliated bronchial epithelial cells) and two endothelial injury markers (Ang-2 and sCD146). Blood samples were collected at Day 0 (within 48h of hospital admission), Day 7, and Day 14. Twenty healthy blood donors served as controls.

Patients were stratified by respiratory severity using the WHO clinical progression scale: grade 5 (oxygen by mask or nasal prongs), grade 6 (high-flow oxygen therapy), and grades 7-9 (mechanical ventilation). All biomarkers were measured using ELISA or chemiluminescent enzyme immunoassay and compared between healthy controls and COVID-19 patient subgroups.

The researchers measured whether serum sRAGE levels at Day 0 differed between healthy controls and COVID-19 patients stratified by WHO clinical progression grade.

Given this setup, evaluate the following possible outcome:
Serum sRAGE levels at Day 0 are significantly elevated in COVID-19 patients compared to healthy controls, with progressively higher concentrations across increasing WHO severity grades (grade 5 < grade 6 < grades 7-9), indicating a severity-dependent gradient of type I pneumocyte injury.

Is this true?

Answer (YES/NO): NO